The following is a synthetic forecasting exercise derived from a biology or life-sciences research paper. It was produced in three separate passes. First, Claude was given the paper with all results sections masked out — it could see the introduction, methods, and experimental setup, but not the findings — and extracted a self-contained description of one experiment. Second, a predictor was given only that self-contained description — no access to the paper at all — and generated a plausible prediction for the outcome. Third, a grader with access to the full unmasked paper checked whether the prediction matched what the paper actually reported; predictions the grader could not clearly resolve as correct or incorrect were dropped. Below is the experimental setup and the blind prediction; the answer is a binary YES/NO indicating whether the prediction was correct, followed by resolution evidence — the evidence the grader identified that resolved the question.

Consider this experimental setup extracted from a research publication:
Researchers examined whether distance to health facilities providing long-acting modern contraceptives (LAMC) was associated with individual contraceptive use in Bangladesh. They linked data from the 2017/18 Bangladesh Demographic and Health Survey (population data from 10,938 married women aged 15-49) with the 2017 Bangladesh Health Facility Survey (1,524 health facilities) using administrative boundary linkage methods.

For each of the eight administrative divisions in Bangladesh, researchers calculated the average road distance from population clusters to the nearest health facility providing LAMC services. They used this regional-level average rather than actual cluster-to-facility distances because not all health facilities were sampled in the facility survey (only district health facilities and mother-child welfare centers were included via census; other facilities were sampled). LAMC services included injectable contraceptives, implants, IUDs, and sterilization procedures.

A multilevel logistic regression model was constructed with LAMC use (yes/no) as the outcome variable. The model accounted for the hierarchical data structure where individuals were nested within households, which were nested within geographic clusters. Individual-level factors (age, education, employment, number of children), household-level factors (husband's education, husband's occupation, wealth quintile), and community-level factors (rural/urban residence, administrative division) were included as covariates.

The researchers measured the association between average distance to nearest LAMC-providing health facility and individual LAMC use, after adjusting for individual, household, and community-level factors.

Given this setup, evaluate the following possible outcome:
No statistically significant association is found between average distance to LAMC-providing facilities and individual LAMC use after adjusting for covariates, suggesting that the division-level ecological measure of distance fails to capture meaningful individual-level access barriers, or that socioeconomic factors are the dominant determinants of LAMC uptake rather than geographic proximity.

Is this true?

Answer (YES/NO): NO